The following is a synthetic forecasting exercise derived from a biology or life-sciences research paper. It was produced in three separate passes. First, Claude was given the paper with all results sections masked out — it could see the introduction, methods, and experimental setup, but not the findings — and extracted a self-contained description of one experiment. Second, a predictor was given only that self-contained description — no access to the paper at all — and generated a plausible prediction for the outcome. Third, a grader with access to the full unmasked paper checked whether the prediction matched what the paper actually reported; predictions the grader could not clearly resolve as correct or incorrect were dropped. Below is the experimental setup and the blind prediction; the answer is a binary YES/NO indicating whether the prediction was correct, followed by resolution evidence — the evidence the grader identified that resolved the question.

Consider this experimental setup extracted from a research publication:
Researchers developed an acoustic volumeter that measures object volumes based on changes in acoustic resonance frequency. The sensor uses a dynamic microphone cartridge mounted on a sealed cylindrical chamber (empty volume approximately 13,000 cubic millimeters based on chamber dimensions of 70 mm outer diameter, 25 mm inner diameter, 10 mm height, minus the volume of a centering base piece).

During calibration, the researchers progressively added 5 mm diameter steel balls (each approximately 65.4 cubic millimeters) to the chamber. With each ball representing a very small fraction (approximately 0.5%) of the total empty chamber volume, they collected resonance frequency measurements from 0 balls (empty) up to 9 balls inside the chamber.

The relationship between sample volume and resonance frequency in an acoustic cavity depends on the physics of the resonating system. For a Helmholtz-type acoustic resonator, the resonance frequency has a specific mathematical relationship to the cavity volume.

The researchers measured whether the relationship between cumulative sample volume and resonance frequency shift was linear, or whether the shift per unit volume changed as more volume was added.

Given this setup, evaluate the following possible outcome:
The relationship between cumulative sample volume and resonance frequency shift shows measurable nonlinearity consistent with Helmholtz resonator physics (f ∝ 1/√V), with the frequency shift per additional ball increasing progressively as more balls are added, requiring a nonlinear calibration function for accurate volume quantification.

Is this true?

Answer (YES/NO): NO